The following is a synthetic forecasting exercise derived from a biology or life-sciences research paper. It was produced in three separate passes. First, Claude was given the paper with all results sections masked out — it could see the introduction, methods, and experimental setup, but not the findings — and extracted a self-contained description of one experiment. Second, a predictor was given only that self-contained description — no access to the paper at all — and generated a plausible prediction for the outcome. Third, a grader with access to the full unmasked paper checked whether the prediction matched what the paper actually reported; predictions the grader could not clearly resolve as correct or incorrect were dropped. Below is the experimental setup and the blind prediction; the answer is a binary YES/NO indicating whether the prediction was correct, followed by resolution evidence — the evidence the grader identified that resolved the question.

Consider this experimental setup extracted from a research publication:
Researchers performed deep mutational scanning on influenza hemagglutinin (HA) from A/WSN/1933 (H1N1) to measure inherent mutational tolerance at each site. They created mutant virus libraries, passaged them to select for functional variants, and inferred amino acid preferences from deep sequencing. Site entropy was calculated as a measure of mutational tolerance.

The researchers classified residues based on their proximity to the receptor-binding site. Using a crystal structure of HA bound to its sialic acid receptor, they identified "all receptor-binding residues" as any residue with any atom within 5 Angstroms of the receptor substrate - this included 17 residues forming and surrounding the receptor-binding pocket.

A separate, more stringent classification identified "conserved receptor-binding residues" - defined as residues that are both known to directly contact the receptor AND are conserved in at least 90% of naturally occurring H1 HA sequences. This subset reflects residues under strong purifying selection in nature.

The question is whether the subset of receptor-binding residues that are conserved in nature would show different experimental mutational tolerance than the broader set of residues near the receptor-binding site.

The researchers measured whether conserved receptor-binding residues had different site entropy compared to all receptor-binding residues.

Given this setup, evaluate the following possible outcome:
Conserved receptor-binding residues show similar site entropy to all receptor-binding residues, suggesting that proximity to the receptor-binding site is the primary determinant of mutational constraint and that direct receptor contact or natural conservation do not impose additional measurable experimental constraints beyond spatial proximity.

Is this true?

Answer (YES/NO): NO